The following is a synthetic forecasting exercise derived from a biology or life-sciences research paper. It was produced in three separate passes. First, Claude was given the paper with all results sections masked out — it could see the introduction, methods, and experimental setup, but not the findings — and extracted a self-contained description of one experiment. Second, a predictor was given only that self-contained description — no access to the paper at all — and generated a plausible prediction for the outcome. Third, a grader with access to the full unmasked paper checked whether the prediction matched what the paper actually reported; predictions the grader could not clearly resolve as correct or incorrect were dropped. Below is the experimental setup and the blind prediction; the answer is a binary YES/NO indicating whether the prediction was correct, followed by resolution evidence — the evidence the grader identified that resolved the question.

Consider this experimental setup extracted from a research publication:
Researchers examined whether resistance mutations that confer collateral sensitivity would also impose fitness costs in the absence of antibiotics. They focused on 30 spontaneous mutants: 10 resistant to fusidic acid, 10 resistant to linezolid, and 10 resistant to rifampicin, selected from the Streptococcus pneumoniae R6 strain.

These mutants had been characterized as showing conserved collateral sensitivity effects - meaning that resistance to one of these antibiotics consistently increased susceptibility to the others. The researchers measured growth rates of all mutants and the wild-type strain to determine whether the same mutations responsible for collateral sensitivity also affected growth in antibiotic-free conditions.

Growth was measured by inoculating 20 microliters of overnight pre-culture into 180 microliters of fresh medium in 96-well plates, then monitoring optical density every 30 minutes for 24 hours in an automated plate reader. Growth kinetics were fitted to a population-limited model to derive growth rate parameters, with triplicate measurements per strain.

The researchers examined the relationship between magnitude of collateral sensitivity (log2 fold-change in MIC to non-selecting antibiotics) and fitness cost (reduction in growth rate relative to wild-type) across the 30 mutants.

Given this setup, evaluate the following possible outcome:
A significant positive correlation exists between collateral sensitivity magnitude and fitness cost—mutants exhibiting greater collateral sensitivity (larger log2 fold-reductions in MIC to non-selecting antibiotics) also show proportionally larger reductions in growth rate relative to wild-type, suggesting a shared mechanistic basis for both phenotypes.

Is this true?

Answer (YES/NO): NO